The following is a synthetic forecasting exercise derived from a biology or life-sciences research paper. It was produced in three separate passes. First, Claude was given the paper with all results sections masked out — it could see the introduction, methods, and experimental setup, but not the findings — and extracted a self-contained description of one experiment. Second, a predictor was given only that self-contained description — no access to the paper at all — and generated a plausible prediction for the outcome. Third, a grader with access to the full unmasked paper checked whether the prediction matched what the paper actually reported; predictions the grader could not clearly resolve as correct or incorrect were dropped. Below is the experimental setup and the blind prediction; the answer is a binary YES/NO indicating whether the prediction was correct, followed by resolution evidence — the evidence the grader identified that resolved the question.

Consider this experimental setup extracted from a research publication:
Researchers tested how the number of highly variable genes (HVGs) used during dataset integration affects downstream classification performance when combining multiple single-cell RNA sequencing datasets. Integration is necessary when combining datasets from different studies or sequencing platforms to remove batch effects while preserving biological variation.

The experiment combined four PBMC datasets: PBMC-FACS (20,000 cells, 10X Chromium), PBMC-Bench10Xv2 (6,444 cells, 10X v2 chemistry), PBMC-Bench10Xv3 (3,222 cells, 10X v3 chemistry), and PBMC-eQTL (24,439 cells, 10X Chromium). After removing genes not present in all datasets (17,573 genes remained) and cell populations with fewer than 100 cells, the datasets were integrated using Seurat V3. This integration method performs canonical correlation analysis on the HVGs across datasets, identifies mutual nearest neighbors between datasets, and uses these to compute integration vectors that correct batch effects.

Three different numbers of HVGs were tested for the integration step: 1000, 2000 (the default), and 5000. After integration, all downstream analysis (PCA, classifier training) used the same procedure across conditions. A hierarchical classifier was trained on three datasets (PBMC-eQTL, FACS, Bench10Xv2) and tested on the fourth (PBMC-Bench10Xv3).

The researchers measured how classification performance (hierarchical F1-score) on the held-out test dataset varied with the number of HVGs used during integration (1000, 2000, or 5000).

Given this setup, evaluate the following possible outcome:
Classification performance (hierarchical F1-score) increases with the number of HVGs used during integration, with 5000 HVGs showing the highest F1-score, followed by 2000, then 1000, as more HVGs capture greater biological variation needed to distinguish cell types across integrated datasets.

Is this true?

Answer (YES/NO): NO